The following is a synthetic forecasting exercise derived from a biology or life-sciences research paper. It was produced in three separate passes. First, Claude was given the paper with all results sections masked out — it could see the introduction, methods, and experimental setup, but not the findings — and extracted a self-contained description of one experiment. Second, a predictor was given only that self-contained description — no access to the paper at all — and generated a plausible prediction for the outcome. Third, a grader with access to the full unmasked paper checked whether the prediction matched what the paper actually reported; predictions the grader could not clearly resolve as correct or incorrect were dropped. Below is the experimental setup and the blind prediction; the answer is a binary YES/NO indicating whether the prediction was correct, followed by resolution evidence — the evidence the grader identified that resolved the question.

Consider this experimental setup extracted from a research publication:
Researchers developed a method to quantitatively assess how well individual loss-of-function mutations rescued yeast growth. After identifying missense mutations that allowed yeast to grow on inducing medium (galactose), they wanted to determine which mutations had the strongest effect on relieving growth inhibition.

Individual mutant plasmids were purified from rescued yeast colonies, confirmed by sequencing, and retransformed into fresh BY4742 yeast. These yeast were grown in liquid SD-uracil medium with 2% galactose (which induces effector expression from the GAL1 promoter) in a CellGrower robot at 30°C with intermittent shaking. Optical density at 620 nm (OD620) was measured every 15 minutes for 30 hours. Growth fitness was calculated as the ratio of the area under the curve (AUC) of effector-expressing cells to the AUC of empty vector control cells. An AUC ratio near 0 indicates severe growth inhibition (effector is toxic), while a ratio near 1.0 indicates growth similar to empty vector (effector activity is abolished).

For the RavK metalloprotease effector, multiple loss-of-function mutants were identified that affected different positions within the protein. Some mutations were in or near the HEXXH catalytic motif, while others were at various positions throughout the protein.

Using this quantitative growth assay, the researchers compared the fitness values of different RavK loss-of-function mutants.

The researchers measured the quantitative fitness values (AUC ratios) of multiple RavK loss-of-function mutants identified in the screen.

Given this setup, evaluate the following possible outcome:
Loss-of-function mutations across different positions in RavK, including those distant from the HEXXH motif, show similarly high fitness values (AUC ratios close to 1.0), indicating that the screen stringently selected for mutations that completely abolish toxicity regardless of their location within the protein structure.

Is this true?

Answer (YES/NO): YES